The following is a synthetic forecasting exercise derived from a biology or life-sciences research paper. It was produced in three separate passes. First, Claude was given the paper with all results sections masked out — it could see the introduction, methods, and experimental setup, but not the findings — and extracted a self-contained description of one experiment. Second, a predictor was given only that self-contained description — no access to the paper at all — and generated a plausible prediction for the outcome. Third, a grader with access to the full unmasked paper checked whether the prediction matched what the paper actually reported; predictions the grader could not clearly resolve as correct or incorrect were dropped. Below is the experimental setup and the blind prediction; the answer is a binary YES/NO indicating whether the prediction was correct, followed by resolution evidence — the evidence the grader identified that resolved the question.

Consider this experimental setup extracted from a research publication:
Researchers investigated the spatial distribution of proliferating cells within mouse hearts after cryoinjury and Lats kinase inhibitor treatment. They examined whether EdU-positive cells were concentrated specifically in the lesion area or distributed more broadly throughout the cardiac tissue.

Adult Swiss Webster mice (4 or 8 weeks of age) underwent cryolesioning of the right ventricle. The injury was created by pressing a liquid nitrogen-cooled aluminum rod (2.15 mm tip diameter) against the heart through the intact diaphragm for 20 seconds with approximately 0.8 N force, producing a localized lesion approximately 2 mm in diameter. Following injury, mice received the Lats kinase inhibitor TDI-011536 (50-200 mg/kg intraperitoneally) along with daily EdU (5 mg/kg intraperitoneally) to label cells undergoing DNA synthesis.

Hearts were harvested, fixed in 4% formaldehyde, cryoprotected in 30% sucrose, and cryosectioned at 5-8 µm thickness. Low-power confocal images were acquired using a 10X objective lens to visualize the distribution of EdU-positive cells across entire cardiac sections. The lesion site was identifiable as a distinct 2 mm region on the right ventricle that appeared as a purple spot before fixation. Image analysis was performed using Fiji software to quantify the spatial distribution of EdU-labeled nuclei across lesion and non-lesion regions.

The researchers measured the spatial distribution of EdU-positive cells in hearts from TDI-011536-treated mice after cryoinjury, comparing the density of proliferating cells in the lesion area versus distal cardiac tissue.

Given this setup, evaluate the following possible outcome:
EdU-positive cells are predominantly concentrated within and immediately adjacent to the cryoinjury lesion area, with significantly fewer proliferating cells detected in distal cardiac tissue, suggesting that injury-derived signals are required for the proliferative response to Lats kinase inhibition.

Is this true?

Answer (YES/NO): NO